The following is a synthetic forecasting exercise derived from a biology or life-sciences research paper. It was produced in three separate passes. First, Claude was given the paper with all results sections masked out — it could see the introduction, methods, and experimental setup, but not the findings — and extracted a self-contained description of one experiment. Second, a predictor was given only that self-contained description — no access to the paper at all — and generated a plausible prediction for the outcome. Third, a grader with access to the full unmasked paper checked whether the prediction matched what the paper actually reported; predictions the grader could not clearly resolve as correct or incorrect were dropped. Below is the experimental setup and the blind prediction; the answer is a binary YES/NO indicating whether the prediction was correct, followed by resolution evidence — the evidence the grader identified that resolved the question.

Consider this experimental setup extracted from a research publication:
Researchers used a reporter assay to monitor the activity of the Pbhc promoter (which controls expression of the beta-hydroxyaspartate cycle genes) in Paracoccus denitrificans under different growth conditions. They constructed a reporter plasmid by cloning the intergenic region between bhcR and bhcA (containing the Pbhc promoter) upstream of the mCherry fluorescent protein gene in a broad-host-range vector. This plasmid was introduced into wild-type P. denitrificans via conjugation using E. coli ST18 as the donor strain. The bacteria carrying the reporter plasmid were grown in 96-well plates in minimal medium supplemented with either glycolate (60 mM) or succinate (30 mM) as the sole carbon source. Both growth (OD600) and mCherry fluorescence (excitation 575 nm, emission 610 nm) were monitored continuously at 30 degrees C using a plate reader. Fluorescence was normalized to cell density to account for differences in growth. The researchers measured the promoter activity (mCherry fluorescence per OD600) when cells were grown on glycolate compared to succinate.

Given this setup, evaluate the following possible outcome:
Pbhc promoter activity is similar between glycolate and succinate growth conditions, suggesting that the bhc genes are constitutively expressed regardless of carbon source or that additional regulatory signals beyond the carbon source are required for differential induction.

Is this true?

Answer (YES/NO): NO